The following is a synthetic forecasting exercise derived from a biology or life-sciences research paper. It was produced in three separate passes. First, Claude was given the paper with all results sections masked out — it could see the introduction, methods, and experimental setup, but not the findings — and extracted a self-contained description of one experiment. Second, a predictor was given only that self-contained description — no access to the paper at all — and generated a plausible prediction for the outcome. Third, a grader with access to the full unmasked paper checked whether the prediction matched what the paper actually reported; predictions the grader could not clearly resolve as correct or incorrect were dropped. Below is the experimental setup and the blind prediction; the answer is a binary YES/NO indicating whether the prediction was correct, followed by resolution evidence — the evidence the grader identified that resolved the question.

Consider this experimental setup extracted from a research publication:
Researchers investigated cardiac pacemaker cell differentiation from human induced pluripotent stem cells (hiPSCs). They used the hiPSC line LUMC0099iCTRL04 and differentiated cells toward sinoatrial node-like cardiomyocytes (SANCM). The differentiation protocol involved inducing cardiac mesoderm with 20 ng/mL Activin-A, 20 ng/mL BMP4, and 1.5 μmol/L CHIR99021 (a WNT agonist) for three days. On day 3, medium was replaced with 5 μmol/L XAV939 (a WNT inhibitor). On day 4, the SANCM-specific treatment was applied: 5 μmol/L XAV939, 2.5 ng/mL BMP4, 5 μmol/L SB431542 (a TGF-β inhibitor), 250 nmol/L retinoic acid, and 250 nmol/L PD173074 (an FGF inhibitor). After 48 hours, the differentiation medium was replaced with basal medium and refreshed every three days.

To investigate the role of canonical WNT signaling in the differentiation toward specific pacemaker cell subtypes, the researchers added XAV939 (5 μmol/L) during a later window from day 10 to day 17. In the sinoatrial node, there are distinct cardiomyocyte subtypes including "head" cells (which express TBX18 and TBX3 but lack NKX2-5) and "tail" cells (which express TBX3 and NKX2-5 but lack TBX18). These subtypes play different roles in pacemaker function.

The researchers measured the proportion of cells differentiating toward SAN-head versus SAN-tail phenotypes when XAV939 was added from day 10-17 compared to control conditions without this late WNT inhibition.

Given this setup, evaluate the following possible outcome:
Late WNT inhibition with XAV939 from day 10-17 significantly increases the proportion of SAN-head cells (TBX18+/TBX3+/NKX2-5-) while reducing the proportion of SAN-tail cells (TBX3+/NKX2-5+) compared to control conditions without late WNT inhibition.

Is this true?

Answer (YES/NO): NO